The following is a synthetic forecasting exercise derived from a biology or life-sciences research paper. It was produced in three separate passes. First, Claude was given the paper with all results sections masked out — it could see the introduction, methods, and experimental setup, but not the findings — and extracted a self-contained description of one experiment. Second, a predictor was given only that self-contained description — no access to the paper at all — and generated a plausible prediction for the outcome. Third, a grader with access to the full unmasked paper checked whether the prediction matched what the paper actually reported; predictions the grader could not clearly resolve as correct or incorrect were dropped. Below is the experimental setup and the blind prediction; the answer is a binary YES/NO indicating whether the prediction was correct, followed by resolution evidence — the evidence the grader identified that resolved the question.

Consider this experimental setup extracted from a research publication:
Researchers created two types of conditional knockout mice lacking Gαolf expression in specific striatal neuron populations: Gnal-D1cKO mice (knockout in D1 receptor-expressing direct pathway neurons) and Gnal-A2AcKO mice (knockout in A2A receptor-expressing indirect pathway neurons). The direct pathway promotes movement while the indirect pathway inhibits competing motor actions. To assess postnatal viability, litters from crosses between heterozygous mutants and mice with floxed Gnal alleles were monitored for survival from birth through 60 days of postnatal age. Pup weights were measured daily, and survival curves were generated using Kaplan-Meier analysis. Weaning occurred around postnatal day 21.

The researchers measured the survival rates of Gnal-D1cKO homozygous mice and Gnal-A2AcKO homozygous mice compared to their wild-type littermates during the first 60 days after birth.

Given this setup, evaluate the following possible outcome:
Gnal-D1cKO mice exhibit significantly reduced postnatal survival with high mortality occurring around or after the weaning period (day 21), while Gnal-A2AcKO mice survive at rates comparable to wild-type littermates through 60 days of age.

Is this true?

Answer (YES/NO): YES